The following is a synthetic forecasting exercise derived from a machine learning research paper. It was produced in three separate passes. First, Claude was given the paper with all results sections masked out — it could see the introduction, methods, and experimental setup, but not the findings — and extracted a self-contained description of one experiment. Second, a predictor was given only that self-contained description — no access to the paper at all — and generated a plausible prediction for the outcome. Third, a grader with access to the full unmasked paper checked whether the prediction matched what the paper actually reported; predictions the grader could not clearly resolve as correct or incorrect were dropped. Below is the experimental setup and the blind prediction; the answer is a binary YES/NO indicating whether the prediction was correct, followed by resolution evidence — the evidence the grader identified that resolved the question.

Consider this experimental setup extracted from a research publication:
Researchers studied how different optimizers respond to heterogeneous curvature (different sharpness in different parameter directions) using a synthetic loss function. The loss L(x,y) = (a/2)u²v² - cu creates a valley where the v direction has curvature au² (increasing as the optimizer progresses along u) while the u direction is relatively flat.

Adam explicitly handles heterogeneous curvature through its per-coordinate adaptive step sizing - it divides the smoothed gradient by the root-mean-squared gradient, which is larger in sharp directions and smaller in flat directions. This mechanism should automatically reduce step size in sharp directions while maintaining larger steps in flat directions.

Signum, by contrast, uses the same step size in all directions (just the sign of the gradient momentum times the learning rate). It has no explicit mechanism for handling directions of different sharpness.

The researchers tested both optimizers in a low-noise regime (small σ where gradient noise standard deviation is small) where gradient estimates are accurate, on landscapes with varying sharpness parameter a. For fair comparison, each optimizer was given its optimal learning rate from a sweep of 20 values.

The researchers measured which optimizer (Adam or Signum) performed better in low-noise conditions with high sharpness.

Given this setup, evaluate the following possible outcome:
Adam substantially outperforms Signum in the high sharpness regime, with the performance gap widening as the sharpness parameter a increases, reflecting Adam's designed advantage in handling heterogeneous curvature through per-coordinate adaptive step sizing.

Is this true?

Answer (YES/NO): NO